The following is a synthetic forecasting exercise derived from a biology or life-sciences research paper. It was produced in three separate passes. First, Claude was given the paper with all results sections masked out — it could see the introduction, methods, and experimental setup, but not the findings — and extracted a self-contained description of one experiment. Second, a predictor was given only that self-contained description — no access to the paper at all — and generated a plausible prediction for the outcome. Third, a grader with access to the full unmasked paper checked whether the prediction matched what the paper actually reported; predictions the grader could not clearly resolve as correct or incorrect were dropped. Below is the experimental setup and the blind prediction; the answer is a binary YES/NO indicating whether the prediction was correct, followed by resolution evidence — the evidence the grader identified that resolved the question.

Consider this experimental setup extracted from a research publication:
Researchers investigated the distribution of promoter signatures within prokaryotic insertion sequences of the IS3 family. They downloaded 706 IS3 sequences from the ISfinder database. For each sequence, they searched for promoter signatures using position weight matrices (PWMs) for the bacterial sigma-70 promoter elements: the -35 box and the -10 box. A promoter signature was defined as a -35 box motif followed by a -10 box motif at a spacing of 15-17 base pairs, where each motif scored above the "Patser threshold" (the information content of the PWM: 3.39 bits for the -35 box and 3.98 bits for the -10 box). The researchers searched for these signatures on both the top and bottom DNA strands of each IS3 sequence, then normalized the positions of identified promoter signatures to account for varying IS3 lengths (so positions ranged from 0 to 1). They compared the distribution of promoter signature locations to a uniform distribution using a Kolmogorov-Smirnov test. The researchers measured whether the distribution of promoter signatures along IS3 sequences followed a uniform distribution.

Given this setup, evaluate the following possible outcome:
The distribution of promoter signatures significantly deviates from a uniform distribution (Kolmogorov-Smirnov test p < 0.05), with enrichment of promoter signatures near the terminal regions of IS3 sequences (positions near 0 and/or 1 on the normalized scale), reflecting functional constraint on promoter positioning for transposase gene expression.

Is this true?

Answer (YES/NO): NO